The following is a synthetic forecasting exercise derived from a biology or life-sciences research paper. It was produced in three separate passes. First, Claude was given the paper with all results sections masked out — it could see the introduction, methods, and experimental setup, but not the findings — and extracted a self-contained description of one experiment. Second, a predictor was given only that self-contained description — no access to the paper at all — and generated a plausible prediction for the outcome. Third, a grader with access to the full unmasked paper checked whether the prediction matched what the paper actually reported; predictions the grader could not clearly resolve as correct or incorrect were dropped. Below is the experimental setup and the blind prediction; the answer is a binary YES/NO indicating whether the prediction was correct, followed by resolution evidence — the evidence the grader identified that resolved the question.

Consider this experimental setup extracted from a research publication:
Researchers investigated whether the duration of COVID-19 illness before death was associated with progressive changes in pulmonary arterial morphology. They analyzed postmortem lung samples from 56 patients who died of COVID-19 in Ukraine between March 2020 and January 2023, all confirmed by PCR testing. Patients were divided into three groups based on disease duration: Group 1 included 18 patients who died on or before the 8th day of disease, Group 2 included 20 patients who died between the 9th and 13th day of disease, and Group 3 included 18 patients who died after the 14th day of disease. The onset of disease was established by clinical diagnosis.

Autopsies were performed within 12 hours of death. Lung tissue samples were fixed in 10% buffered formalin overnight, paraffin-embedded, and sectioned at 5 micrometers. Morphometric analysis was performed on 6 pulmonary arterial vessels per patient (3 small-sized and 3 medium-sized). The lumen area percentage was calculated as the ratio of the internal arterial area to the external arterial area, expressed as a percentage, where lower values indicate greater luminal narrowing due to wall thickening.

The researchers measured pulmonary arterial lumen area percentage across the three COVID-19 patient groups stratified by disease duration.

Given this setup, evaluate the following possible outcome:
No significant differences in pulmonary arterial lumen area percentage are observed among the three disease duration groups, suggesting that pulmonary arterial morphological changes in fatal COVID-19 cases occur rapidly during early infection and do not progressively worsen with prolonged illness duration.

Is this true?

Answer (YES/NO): NO